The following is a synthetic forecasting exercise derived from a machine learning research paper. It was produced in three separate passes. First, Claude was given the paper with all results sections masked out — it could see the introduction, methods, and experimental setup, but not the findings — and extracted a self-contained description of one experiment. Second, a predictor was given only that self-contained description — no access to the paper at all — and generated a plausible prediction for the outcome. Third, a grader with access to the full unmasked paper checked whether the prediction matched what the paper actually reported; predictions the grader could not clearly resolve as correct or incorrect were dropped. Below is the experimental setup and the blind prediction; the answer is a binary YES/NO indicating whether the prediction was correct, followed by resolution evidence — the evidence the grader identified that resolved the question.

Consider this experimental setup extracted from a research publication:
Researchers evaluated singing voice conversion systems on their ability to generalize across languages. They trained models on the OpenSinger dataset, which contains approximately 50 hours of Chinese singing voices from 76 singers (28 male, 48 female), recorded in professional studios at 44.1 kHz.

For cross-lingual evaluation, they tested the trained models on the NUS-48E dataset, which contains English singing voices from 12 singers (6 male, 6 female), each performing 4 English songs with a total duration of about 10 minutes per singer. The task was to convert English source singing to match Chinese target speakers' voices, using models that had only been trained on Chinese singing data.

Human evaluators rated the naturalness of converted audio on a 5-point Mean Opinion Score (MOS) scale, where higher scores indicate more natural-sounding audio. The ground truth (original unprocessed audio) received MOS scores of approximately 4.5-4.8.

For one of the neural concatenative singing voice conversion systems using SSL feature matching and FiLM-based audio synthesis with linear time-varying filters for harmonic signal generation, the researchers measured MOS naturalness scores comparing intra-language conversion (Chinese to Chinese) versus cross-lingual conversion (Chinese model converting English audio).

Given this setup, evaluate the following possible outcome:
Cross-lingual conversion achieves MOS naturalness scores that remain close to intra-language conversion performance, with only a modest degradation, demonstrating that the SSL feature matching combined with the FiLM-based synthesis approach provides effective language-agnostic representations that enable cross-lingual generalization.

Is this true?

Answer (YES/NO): YES